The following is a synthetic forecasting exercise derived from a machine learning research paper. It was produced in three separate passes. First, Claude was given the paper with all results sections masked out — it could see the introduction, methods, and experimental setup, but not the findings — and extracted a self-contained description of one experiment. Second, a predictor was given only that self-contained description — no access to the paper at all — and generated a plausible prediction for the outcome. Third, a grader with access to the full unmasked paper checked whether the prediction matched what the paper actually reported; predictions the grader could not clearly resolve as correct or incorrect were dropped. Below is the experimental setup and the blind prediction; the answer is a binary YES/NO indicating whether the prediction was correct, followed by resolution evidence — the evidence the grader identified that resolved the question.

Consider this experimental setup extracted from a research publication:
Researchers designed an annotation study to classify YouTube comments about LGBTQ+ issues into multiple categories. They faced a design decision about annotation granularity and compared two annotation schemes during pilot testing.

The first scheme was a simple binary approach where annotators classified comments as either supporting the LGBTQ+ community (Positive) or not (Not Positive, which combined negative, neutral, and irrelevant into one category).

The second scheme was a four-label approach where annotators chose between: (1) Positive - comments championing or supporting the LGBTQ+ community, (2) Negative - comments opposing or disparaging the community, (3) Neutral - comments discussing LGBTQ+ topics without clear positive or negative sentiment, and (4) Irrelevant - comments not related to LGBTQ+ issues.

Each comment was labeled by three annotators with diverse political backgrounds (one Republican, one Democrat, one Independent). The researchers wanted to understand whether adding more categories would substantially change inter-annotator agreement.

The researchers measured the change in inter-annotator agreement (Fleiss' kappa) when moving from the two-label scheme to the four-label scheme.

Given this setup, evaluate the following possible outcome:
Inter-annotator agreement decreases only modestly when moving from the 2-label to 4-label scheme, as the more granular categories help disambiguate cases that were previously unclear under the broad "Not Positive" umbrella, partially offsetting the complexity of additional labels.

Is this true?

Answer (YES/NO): YES